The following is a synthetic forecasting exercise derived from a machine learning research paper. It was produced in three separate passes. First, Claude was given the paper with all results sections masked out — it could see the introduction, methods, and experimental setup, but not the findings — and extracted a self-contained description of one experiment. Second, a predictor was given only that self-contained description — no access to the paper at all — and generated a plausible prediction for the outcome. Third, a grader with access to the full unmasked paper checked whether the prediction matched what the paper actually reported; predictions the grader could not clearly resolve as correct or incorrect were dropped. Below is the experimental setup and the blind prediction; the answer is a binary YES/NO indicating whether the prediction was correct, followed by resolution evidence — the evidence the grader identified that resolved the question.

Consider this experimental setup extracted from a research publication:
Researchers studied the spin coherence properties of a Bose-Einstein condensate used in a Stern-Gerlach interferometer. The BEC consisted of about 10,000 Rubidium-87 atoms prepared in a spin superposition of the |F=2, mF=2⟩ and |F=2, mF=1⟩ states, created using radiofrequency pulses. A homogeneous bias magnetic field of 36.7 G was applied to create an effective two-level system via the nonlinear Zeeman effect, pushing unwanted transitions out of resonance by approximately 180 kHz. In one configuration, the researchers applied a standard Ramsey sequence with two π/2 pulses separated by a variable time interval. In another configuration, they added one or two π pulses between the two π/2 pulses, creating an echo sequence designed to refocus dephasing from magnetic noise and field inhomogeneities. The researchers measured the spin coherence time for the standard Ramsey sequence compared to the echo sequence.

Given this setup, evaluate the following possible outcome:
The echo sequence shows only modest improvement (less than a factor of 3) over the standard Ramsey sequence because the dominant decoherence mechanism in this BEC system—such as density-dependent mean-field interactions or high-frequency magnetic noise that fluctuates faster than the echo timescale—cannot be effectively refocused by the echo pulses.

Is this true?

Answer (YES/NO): NO